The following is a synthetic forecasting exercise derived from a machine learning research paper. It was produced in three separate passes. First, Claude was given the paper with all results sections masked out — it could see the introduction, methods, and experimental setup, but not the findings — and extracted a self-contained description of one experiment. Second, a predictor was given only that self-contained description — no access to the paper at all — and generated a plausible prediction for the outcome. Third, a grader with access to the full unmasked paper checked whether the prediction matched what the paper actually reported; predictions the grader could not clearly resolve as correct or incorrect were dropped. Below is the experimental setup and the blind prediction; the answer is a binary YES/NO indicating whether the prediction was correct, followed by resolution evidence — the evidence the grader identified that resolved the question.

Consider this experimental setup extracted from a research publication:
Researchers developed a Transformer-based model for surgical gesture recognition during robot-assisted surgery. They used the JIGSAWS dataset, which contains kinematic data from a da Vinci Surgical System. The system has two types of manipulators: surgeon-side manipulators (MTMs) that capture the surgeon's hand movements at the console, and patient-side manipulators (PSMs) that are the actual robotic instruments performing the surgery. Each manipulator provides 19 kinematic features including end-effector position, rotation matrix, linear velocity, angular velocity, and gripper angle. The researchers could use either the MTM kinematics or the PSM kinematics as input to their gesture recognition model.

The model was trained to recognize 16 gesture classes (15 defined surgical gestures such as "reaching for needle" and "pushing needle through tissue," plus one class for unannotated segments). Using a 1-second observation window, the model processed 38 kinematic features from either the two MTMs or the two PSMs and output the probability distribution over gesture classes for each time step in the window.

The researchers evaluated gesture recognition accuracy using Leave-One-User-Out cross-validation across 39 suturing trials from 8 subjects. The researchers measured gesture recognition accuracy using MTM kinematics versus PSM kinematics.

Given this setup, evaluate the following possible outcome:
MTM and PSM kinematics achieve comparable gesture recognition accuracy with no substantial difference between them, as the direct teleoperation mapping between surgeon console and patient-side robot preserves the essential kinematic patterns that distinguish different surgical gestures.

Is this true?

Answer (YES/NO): YES